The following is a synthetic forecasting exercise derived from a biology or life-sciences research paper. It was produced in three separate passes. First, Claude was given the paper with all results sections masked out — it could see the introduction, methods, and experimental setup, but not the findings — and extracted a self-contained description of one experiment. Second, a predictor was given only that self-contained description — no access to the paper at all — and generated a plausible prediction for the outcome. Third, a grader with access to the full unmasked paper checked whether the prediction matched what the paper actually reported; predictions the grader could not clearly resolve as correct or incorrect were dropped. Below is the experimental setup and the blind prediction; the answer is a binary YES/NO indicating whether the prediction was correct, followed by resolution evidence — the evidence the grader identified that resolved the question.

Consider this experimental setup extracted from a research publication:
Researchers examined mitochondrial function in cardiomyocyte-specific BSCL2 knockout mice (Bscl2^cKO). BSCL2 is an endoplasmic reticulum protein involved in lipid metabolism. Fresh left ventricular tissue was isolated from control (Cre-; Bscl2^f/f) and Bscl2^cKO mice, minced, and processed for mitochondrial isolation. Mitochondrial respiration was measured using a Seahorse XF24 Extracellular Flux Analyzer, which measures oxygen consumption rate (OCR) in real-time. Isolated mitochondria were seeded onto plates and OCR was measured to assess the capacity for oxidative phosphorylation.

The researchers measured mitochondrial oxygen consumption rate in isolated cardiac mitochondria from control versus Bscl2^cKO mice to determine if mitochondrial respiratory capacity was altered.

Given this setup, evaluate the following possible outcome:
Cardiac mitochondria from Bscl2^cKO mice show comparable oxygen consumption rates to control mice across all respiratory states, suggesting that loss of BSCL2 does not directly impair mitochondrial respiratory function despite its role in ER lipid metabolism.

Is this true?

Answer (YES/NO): YES